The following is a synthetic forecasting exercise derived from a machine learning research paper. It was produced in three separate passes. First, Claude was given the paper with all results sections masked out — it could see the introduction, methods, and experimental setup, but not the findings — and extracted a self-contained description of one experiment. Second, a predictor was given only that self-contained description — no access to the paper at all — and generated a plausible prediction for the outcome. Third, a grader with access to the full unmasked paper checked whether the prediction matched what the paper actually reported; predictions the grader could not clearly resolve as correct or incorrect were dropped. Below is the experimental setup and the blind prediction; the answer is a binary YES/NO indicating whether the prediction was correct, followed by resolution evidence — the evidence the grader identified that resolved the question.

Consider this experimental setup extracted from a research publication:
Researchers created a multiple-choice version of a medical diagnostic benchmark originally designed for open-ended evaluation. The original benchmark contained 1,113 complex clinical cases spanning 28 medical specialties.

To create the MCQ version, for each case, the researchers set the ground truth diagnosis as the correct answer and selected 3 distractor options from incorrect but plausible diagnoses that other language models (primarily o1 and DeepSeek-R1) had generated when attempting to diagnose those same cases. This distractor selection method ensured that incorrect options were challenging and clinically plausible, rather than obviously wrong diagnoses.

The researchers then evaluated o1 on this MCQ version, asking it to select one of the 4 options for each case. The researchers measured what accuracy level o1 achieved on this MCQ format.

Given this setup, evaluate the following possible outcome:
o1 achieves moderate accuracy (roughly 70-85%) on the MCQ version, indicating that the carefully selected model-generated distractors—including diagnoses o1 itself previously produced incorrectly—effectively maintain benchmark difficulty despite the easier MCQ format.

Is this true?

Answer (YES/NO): NO